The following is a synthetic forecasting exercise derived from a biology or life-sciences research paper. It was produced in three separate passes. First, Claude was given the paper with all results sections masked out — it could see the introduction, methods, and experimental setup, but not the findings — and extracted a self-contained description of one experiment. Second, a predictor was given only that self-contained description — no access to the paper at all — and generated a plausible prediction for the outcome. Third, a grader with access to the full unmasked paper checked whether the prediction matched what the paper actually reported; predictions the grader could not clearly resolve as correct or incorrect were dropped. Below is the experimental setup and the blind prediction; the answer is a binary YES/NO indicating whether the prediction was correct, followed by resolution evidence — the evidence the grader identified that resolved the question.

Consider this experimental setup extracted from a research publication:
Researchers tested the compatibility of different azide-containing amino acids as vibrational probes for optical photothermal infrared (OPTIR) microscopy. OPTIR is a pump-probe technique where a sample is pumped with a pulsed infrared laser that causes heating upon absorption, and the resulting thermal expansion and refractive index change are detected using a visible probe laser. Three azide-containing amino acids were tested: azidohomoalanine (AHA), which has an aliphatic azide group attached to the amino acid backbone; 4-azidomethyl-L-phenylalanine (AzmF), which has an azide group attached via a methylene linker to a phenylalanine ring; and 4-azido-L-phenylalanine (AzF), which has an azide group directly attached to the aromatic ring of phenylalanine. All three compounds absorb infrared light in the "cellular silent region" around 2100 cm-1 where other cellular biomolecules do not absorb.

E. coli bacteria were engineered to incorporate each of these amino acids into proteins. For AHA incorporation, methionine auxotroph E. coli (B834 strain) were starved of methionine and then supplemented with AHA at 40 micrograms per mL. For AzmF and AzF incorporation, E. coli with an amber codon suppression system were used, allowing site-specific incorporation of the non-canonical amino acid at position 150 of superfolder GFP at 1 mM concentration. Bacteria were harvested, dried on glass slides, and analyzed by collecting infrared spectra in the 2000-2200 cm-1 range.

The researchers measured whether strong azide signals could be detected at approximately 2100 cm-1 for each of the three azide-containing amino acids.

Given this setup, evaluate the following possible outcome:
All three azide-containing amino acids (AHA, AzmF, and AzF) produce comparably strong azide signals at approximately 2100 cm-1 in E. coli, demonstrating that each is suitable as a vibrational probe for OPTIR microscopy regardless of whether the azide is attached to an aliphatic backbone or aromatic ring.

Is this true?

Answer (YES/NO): NO